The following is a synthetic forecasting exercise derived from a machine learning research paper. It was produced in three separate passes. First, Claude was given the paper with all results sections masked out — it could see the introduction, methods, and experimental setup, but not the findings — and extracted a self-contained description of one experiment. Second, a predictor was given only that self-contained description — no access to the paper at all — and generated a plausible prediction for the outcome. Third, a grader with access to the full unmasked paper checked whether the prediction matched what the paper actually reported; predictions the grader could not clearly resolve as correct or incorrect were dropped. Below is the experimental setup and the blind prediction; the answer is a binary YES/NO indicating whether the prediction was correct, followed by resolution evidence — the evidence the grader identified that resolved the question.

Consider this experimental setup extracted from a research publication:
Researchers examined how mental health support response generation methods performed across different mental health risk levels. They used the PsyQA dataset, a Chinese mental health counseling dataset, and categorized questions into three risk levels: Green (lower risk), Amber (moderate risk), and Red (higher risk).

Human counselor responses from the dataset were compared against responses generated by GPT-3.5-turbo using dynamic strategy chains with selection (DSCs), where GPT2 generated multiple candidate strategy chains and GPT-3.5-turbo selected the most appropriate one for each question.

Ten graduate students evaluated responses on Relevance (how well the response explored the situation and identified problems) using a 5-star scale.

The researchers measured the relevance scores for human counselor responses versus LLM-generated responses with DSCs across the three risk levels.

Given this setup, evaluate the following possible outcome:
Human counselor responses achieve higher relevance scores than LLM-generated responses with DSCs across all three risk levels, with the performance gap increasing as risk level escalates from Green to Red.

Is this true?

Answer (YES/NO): NO